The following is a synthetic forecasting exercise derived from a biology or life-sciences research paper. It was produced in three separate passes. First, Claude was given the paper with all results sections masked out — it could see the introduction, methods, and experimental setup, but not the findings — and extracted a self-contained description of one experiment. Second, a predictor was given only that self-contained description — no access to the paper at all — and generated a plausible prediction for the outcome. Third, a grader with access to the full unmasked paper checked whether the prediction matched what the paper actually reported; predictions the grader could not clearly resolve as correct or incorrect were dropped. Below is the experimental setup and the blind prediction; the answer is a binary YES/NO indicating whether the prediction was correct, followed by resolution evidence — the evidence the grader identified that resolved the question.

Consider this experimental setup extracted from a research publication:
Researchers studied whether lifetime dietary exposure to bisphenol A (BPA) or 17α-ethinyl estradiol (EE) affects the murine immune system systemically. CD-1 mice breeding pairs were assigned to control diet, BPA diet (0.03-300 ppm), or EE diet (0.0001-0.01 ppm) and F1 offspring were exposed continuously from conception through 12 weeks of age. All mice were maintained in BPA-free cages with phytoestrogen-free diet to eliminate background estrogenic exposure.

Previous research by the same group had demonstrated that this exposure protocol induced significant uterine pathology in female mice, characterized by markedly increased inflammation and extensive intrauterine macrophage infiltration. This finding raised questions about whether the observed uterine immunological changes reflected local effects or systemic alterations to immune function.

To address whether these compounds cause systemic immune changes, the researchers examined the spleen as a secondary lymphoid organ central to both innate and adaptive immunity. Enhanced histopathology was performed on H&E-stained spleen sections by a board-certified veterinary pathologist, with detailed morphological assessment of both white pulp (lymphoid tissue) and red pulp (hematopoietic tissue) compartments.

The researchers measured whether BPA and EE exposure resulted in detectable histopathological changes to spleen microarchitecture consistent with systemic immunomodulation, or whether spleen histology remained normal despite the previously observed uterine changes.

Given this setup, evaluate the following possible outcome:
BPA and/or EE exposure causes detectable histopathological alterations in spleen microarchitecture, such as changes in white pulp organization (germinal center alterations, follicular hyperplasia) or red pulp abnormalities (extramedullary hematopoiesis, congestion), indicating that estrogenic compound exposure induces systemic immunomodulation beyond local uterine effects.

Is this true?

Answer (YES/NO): YES